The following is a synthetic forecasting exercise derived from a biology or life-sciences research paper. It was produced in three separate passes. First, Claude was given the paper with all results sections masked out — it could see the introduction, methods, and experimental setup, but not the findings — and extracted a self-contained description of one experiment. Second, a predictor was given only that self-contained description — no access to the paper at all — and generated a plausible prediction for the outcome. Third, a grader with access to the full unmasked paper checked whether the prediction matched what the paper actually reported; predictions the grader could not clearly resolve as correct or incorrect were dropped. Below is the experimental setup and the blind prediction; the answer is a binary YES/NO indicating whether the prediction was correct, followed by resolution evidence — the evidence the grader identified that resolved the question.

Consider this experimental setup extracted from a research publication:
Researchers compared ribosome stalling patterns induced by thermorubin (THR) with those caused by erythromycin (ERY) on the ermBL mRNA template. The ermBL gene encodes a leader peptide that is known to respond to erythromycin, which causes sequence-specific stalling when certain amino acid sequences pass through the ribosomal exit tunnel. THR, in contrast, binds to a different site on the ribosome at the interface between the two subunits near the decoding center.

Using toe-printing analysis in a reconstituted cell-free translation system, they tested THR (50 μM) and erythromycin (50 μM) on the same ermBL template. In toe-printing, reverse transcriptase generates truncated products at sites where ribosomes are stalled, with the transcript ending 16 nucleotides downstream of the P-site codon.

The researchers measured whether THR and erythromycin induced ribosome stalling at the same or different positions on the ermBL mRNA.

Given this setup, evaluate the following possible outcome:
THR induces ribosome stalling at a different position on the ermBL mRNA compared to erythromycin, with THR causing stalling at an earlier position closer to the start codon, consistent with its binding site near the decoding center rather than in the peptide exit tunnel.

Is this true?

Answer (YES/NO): NO